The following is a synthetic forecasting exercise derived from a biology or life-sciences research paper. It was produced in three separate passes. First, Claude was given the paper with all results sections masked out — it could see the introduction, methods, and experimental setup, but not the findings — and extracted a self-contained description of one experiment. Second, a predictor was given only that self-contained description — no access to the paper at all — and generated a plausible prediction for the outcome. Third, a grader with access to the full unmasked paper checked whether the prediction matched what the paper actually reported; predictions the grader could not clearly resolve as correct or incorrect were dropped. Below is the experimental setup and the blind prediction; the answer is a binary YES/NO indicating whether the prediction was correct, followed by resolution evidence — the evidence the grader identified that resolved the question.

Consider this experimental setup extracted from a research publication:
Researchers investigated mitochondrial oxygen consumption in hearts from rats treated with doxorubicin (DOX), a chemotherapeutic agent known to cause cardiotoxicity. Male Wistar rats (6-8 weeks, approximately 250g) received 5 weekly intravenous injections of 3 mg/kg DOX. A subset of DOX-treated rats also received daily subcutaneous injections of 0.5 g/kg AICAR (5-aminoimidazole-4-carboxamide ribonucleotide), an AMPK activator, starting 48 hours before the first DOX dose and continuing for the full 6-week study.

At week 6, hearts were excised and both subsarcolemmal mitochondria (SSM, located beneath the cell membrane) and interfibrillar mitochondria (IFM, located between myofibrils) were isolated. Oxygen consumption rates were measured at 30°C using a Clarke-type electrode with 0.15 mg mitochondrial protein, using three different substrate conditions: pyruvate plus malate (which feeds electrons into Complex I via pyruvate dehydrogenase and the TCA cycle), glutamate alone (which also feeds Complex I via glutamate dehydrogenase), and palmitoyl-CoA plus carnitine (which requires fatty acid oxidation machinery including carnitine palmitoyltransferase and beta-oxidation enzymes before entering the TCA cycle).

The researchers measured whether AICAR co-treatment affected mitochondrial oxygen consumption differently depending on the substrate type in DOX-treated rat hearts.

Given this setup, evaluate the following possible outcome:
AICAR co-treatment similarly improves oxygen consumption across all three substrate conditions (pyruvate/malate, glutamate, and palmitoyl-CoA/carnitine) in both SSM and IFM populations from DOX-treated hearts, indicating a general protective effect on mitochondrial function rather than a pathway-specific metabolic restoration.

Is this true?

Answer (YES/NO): NO